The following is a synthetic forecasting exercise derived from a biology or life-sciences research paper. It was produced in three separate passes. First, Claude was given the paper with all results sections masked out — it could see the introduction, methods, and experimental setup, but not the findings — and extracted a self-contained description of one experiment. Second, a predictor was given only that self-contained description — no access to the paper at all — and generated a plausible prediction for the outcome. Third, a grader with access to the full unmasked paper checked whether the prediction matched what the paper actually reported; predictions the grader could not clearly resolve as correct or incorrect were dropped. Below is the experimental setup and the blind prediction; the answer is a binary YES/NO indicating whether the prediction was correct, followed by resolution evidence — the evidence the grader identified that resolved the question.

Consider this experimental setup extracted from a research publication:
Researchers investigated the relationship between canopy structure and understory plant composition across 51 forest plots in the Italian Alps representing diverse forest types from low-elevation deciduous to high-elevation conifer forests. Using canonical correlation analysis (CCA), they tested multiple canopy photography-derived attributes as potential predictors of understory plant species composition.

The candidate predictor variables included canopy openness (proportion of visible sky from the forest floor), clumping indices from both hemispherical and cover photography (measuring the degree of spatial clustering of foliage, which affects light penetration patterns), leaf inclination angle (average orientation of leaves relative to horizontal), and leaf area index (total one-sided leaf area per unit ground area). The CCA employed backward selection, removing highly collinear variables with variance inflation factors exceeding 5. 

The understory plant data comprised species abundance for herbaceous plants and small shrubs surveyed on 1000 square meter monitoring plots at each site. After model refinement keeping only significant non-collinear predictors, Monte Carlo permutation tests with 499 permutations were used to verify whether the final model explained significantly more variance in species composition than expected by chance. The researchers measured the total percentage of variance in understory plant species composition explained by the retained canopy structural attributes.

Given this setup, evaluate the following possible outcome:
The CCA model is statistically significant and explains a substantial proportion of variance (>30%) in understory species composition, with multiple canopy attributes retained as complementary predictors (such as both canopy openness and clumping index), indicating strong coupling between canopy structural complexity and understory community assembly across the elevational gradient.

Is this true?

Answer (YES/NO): NO